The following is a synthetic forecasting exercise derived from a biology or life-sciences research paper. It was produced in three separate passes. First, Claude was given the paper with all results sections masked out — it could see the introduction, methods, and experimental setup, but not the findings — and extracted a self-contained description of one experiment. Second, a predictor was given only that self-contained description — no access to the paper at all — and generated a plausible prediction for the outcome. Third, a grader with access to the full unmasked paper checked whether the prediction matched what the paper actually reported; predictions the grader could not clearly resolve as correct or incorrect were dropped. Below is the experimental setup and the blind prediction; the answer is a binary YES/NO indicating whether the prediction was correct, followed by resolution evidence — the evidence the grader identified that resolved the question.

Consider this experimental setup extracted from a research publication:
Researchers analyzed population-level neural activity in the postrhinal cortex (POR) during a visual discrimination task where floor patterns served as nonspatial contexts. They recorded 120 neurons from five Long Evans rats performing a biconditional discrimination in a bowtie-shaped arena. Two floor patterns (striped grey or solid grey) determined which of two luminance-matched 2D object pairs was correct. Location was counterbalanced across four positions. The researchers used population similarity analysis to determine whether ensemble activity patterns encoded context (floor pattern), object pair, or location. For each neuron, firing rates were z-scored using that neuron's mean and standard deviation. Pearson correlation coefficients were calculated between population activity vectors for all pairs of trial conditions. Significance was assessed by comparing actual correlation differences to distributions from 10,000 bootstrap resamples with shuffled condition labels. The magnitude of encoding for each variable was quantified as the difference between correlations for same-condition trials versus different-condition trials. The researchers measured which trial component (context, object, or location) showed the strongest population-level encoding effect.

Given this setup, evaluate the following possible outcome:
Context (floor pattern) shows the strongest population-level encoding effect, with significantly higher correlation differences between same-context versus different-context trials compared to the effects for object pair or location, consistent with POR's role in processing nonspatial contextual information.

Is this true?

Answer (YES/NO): NO